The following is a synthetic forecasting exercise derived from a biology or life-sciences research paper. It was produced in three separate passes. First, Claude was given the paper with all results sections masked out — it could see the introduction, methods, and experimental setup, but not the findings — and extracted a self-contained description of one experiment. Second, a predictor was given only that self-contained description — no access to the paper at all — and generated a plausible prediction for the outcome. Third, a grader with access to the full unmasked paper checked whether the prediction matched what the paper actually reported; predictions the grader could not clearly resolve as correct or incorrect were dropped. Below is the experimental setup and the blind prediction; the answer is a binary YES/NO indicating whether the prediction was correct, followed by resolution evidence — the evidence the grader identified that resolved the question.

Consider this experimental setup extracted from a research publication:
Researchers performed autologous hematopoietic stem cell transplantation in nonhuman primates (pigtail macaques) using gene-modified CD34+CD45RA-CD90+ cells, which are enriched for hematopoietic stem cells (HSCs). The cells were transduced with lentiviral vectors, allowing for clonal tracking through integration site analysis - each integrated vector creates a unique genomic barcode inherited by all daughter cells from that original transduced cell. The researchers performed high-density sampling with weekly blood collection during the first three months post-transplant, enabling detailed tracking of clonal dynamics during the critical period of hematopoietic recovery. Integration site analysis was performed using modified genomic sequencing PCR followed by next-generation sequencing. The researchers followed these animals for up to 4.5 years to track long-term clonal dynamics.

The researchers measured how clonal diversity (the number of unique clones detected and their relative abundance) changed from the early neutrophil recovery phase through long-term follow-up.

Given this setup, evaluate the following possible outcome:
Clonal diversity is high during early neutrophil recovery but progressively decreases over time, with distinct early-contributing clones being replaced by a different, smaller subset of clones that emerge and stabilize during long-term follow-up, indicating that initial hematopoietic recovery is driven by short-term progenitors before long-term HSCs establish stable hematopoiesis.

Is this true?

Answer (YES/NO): NO